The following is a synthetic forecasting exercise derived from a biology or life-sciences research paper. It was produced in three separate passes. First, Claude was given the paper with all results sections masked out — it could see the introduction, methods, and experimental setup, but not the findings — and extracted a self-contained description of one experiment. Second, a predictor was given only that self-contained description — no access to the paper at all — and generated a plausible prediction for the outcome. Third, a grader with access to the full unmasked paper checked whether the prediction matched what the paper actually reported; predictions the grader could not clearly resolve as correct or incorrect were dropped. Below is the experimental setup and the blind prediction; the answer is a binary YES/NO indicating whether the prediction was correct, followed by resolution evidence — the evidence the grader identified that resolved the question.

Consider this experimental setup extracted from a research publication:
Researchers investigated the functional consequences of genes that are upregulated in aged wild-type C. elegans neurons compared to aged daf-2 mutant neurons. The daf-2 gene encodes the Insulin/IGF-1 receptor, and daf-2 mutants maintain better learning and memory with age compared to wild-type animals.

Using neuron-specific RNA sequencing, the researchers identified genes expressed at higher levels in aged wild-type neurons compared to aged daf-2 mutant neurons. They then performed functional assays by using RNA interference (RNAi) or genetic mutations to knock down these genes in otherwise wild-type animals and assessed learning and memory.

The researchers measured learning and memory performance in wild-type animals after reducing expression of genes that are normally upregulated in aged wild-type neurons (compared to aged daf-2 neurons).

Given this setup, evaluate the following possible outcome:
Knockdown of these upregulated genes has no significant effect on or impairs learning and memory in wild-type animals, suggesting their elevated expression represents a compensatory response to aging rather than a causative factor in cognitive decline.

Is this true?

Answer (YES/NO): NO